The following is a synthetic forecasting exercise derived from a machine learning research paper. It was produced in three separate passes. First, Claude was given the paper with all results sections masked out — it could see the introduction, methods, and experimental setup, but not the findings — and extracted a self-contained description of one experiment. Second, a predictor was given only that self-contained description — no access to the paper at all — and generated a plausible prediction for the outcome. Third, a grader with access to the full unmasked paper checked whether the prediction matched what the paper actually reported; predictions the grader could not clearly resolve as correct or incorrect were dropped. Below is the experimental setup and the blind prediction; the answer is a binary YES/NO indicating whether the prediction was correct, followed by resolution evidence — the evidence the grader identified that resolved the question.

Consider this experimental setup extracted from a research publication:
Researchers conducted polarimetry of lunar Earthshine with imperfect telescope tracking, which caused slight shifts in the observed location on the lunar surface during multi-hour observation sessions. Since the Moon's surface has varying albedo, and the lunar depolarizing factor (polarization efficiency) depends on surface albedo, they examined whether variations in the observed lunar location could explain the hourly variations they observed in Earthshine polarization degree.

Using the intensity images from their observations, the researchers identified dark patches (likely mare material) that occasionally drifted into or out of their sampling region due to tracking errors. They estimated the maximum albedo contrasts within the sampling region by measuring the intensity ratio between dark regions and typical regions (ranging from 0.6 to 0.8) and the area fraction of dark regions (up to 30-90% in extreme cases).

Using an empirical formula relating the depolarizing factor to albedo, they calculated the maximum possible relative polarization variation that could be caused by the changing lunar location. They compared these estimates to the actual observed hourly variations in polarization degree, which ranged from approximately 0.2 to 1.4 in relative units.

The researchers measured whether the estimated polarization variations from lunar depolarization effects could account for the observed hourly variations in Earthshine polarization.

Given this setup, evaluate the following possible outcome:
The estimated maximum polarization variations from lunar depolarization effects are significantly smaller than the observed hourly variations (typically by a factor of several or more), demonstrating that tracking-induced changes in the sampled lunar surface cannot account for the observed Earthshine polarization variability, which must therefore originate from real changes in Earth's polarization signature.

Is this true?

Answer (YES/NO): YES